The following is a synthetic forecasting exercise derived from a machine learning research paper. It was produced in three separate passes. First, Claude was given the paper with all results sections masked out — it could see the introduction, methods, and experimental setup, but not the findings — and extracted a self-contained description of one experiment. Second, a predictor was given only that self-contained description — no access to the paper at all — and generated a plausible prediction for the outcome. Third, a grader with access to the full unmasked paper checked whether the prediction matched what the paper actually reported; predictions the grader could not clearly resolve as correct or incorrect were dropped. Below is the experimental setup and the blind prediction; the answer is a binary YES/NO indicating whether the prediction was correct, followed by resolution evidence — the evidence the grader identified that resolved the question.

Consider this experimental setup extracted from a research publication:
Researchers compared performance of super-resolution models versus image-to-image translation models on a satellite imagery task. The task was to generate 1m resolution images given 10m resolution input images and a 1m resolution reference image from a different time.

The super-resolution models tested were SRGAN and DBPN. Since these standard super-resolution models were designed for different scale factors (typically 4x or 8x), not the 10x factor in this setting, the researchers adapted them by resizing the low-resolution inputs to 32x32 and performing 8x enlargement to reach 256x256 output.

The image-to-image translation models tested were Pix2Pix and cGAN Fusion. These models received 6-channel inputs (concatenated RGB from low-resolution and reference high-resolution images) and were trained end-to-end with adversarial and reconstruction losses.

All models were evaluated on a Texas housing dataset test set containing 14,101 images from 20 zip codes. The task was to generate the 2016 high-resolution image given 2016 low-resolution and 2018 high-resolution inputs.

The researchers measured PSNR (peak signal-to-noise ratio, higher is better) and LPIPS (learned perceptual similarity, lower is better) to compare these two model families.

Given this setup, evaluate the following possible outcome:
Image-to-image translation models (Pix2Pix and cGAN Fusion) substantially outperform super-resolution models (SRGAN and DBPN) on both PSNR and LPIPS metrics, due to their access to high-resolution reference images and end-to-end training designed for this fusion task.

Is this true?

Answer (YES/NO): NO